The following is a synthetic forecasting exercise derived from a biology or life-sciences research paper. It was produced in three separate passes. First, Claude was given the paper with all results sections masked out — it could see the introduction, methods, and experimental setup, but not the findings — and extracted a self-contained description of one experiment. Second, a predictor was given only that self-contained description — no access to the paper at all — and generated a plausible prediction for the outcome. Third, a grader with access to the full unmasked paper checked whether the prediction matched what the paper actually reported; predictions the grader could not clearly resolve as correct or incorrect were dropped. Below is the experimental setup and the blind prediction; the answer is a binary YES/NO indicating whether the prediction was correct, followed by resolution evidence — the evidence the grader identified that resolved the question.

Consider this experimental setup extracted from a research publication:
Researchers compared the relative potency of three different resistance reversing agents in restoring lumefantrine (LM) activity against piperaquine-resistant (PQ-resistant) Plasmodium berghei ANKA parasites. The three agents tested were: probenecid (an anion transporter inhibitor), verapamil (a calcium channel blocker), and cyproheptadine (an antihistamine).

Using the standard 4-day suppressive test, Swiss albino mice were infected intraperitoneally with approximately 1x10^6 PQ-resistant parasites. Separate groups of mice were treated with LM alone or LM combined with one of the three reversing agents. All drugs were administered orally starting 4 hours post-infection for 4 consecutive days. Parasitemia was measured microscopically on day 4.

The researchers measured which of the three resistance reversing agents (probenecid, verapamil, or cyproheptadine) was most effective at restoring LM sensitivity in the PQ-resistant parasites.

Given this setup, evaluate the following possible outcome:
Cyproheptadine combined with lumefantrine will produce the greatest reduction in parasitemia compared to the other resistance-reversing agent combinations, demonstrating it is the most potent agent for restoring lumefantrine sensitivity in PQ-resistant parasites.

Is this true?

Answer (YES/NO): YES